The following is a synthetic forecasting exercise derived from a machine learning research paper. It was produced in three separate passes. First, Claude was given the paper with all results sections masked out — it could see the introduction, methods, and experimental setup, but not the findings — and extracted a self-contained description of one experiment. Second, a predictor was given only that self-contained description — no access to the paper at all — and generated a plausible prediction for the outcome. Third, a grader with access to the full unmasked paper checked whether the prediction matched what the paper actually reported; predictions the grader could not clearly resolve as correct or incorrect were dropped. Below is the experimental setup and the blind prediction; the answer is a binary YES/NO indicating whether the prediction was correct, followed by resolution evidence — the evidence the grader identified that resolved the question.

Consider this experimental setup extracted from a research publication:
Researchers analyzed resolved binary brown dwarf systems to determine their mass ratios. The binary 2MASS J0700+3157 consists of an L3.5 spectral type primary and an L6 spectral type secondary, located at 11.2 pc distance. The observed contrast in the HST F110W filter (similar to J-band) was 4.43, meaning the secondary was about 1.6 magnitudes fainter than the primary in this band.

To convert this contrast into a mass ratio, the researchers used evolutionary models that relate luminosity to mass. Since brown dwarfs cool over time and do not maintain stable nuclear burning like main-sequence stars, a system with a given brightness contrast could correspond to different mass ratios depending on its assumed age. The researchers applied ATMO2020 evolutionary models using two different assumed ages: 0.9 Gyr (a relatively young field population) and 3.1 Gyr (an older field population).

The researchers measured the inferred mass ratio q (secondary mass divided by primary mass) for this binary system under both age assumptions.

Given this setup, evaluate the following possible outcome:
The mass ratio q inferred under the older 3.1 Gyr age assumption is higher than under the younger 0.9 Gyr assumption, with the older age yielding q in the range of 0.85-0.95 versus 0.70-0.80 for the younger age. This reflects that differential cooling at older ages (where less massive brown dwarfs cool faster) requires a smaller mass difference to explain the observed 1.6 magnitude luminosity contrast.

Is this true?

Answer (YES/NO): YES